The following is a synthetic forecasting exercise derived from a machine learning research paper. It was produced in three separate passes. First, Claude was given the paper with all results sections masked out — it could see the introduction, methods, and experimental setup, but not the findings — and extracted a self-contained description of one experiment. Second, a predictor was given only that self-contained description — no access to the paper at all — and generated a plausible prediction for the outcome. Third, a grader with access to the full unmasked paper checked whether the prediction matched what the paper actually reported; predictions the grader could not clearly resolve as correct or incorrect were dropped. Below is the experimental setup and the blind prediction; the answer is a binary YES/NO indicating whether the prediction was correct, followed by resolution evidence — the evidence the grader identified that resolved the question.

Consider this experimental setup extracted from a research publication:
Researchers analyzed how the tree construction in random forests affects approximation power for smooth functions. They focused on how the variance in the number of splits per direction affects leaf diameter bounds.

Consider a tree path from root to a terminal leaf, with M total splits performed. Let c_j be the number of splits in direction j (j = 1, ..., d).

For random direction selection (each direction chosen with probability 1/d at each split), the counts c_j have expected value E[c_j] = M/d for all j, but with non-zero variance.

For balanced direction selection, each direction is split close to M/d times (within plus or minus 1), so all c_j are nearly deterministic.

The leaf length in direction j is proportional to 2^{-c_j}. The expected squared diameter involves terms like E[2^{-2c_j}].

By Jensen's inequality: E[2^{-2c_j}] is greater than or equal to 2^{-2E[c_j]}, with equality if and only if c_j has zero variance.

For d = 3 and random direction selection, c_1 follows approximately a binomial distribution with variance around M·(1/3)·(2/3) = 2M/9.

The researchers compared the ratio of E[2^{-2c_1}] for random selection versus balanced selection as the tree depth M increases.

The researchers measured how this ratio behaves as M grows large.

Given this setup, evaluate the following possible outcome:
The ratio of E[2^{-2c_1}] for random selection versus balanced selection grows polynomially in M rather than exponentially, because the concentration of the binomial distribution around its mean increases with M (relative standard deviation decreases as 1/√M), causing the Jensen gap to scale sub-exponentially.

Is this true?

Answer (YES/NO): NO